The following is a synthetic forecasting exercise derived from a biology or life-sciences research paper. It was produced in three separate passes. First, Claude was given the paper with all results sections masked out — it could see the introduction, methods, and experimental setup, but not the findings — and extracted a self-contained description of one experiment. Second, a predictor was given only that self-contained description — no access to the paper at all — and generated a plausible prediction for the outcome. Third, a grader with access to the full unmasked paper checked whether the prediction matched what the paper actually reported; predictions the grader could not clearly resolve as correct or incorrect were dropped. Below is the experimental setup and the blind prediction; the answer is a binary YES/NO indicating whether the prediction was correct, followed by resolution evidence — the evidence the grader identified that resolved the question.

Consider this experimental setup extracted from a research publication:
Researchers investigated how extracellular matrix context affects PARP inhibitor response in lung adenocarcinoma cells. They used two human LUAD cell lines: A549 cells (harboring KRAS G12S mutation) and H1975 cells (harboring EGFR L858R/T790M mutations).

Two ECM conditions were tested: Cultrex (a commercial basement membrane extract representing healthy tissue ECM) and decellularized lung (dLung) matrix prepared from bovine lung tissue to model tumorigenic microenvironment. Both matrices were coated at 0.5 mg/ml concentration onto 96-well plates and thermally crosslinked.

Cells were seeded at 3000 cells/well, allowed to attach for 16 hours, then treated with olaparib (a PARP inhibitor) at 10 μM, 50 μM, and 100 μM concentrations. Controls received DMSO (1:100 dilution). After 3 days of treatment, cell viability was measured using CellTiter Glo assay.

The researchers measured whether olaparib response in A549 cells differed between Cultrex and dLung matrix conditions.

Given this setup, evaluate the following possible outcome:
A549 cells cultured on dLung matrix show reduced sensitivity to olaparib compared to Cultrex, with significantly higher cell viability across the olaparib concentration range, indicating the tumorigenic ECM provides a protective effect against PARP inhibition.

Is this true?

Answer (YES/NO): NO